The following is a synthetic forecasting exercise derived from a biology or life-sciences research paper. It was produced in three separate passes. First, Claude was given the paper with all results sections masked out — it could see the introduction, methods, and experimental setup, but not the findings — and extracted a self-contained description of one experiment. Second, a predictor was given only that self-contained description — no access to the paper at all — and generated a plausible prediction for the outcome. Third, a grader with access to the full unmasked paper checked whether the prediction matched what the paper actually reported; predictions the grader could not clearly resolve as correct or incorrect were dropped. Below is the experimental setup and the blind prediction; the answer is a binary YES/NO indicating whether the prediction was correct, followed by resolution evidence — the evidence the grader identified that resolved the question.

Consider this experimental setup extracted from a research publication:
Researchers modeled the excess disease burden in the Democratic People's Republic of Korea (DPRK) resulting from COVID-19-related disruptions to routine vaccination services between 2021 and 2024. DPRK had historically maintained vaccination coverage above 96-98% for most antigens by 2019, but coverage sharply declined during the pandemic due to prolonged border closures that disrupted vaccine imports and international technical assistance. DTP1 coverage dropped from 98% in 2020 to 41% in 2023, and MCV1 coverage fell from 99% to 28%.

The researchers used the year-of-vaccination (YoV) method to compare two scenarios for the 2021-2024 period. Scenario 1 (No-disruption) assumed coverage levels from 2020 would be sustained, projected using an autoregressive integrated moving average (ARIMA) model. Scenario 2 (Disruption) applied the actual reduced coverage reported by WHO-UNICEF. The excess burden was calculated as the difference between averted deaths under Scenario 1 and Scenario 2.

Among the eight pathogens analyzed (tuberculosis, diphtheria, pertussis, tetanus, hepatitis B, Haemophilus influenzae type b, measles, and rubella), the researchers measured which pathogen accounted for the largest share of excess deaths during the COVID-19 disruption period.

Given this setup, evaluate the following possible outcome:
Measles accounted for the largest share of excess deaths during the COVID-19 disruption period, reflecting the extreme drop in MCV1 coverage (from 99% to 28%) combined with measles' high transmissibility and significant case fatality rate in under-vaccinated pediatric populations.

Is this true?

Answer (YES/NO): NO